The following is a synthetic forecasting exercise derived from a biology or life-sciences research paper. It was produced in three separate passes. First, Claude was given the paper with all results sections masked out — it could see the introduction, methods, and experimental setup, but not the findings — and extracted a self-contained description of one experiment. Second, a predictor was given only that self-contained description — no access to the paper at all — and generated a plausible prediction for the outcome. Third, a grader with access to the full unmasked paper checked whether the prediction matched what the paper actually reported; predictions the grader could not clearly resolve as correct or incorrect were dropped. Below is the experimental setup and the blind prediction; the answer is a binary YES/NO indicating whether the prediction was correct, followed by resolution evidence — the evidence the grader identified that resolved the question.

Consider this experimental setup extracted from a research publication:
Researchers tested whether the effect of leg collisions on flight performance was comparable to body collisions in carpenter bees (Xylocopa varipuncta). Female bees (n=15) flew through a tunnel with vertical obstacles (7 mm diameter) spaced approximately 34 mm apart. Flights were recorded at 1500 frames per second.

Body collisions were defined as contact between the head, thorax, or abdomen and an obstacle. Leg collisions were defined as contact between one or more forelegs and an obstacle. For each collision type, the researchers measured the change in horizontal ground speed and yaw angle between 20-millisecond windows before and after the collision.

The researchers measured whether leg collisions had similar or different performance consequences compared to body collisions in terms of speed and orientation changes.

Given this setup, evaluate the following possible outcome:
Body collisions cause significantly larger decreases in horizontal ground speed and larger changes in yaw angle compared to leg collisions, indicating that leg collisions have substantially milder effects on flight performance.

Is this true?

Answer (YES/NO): NO